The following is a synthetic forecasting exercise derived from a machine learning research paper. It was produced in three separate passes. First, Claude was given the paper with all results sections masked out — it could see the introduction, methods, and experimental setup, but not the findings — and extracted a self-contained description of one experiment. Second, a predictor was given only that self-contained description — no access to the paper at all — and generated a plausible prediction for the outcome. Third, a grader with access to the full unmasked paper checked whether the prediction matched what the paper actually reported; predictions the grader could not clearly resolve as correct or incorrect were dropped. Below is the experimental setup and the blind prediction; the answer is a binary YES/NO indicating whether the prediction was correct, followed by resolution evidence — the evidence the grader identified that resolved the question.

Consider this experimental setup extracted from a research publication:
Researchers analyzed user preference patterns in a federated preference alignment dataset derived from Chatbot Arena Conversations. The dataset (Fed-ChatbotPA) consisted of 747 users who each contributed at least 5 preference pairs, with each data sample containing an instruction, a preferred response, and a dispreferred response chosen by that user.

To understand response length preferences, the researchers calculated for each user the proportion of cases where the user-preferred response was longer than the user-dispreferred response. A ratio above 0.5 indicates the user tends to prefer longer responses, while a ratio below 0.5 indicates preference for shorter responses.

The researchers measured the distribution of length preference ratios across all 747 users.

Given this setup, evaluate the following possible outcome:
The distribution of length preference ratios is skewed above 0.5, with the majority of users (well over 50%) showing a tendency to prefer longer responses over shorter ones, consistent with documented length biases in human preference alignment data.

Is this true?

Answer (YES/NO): YES